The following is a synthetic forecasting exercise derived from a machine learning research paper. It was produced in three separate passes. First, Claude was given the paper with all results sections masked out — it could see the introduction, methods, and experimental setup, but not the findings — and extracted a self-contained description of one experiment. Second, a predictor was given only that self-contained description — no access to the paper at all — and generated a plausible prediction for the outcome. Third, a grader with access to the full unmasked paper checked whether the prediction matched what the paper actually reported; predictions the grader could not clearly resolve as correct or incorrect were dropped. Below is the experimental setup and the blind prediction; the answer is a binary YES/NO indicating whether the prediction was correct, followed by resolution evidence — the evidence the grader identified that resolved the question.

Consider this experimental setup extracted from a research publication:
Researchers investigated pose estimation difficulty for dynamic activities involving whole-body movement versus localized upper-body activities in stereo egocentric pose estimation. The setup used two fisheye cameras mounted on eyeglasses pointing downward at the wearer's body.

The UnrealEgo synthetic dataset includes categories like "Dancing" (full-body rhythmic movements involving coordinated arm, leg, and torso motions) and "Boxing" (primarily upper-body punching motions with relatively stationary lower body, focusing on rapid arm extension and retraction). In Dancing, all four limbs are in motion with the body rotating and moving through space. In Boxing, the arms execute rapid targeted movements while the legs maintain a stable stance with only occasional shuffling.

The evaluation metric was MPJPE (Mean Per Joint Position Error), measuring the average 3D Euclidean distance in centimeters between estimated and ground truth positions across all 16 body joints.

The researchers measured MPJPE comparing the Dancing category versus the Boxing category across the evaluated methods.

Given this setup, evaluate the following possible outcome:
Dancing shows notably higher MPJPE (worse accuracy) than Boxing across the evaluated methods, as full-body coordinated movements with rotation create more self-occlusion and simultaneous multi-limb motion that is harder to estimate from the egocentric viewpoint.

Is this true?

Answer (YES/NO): YES